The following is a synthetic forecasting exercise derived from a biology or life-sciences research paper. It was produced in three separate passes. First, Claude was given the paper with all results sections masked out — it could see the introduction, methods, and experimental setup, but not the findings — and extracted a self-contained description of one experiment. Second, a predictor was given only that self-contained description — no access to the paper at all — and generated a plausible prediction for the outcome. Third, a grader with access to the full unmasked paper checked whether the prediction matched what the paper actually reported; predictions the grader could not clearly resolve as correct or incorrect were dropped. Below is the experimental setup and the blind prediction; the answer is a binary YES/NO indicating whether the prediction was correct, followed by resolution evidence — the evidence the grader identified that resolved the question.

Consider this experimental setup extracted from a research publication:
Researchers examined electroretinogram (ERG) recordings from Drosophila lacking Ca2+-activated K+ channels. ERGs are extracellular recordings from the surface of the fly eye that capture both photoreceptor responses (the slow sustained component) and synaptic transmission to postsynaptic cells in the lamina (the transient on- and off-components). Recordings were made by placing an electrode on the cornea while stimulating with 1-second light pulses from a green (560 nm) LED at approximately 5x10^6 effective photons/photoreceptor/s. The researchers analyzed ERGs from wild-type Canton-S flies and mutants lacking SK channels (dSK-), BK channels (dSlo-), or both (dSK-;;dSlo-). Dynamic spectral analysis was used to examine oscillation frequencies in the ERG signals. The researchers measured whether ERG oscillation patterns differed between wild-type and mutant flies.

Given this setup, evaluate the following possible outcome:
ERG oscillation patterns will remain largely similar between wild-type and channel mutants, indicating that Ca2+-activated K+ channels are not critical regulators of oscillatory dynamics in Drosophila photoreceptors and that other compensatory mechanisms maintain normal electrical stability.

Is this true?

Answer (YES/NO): NO